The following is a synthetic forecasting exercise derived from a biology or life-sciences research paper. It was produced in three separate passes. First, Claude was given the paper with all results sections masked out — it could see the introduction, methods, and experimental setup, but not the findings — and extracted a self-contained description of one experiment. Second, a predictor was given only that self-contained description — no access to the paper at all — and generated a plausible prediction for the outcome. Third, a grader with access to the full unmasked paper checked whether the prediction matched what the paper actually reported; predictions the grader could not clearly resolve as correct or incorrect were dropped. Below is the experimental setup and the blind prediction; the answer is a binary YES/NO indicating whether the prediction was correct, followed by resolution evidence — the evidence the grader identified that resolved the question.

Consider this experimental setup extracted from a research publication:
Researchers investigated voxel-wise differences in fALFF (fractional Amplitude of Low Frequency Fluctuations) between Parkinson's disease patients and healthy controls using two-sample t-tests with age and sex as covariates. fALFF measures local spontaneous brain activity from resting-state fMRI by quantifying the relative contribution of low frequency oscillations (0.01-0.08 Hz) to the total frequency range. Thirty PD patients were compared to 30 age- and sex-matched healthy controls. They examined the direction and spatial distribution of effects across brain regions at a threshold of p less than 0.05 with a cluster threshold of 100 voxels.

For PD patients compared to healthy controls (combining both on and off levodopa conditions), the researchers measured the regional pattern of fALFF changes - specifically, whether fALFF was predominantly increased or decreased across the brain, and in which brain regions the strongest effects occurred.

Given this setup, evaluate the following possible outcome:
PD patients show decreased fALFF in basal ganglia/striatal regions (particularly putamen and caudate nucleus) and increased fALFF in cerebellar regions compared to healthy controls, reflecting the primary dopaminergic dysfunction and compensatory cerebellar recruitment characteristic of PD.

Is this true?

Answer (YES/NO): NO